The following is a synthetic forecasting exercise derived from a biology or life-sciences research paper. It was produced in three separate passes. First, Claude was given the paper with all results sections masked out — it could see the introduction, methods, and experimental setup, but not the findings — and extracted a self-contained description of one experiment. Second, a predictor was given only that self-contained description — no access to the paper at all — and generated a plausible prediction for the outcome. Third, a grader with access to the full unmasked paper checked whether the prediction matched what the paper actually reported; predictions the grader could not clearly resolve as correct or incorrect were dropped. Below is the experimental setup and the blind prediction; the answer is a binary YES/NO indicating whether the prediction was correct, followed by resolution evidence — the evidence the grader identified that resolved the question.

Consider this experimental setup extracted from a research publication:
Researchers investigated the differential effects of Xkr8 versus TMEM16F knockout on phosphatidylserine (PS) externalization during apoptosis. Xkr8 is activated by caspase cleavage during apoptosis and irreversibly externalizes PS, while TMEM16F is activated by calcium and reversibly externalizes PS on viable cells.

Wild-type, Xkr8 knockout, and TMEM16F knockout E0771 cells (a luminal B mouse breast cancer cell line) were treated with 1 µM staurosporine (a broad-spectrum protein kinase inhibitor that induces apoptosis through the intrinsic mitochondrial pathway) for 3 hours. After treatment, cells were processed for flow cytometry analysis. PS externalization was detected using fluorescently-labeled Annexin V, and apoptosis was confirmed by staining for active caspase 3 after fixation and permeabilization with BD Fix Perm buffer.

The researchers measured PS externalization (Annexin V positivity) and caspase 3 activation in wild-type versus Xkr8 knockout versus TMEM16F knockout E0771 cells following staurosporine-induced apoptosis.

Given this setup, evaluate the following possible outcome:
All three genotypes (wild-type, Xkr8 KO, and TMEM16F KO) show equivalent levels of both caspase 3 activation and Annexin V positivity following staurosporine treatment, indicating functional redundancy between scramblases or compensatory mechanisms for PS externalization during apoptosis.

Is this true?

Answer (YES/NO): NO